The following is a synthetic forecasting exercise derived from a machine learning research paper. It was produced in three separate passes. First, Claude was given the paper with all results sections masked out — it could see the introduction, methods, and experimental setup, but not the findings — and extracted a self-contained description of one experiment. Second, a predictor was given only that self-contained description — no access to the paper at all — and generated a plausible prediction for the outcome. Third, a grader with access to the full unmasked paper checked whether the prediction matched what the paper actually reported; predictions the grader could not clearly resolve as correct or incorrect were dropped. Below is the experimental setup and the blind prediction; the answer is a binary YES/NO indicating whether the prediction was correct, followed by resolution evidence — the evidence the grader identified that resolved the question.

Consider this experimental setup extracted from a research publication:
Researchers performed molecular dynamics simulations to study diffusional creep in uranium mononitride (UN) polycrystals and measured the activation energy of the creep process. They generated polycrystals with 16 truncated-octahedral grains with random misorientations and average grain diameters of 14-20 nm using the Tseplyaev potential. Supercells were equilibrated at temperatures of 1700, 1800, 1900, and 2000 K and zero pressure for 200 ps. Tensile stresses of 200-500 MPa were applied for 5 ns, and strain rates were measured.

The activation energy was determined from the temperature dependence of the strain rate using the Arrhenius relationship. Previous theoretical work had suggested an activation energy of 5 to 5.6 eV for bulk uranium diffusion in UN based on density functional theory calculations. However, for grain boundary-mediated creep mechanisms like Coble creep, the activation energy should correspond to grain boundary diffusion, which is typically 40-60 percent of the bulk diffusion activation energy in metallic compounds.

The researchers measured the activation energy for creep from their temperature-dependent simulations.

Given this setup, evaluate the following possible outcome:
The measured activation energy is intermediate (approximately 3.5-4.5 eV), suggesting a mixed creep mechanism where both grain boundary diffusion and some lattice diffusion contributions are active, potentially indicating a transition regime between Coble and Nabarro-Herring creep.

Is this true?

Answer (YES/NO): NO